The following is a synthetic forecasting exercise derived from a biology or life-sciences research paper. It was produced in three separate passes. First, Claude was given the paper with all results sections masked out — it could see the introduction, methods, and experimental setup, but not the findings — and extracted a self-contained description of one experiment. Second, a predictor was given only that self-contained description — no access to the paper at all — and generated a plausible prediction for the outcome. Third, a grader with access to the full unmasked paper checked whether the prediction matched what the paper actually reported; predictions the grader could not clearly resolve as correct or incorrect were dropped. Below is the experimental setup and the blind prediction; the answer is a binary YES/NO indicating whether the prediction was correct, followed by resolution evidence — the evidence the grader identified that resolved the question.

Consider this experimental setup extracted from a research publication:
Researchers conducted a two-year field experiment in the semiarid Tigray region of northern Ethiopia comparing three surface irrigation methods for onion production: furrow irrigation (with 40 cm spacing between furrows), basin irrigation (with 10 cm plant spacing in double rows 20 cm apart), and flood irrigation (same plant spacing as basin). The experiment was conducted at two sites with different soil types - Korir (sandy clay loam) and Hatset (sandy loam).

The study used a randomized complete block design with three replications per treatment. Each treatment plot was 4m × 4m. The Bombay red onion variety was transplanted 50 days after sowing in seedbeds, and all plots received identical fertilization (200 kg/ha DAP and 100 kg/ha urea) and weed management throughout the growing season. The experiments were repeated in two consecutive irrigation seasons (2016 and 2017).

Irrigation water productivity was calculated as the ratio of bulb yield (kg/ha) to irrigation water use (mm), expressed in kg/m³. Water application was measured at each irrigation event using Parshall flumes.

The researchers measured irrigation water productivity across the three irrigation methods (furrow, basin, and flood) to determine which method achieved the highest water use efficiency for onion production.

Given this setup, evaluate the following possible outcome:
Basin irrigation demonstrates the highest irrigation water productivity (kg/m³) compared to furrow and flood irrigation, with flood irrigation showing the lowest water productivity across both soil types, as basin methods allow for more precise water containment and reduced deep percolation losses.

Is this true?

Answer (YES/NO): YES